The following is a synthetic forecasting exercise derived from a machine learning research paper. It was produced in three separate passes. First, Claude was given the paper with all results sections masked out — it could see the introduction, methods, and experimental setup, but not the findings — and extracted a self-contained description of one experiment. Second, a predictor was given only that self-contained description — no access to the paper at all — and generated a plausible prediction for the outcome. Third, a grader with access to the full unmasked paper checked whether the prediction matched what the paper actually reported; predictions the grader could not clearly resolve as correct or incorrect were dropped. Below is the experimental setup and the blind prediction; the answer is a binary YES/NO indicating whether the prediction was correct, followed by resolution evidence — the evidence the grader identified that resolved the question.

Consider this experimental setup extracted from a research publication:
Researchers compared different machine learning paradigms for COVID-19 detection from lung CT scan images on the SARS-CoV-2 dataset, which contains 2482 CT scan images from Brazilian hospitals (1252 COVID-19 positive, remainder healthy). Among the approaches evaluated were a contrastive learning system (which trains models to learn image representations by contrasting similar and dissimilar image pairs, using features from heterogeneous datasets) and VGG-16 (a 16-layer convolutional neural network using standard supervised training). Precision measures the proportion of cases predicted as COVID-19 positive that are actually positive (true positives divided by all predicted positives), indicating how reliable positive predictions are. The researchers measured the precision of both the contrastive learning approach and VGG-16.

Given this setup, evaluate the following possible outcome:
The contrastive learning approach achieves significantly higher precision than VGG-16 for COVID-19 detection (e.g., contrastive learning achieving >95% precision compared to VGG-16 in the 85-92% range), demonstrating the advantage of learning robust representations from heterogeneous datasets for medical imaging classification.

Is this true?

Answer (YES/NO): NO